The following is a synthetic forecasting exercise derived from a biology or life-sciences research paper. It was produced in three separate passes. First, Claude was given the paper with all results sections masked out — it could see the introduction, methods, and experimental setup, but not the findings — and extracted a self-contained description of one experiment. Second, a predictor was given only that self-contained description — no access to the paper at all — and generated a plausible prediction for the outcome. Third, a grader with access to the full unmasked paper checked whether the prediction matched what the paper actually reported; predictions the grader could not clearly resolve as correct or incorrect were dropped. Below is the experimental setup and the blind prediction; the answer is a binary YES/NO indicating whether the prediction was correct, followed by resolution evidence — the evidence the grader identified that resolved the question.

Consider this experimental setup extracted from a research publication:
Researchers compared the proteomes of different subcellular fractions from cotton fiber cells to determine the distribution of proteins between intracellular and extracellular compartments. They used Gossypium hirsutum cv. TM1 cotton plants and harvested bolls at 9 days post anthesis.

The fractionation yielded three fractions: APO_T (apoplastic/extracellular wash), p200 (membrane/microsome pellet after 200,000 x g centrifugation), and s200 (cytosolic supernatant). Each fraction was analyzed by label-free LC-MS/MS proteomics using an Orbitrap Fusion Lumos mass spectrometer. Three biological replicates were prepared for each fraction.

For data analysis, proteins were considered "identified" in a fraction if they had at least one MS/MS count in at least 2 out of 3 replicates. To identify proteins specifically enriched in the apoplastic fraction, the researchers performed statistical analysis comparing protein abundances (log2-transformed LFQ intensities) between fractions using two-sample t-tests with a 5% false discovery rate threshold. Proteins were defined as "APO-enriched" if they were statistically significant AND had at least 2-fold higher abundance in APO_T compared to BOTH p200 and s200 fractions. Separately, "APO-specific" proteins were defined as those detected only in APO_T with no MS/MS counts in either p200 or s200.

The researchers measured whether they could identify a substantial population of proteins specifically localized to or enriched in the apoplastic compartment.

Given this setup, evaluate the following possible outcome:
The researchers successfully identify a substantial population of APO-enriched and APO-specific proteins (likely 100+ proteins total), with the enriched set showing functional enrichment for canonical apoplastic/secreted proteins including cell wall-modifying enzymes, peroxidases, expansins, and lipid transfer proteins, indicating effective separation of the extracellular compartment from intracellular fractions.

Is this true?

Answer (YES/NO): NO